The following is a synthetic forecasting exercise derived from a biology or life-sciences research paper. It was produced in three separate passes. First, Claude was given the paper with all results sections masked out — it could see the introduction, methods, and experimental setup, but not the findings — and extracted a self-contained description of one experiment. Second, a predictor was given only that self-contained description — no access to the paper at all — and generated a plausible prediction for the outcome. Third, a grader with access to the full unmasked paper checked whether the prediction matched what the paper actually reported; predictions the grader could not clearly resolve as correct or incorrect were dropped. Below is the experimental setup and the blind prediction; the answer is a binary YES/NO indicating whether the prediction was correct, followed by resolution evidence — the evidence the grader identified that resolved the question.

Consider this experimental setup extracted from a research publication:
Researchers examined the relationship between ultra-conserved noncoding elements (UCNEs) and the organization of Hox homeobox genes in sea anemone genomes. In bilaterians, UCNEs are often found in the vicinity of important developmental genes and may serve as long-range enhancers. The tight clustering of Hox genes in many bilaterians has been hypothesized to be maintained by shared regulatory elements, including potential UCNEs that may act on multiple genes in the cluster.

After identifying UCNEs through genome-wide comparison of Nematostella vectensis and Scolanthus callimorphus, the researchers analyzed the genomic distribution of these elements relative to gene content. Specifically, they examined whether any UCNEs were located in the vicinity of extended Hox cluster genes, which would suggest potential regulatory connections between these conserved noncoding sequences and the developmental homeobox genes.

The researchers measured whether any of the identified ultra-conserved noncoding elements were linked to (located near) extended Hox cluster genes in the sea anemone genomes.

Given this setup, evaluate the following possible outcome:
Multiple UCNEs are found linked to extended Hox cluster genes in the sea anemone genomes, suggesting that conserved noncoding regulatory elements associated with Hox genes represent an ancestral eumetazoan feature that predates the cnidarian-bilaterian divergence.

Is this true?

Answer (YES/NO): NO